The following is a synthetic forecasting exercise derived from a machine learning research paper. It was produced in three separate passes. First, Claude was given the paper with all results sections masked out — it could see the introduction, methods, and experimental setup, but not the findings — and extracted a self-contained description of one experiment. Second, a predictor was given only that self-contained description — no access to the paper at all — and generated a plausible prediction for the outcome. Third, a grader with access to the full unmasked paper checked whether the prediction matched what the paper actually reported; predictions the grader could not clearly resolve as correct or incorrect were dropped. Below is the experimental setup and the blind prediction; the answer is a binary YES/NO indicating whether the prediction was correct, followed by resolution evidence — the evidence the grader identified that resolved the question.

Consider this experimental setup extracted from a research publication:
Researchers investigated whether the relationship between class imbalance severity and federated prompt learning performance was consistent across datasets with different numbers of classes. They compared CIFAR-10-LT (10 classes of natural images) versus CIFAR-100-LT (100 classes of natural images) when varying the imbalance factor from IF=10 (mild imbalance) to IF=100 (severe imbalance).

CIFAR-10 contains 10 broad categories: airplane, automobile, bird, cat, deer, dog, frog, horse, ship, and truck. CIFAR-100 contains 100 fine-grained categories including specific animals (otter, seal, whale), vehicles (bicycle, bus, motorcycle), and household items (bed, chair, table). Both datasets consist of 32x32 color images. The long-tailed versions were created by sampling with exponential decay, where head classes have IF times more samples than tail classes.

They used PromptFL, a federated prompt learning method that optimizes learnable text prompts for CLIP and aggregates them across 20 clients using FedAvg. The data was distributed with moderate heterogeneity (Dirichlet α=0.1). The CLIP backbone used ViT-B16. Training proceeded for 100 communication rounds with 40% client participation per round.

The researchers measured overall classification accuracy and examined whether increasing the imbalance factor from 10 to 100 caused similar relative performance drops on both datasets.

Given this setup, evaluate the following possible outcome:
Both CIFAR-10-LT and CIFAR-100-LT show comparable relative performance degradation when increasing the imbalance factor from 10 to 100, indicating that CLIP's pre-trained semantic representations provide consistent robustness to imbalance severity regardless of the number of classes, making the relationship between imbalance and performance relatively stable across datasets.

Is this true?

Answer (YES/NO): NO